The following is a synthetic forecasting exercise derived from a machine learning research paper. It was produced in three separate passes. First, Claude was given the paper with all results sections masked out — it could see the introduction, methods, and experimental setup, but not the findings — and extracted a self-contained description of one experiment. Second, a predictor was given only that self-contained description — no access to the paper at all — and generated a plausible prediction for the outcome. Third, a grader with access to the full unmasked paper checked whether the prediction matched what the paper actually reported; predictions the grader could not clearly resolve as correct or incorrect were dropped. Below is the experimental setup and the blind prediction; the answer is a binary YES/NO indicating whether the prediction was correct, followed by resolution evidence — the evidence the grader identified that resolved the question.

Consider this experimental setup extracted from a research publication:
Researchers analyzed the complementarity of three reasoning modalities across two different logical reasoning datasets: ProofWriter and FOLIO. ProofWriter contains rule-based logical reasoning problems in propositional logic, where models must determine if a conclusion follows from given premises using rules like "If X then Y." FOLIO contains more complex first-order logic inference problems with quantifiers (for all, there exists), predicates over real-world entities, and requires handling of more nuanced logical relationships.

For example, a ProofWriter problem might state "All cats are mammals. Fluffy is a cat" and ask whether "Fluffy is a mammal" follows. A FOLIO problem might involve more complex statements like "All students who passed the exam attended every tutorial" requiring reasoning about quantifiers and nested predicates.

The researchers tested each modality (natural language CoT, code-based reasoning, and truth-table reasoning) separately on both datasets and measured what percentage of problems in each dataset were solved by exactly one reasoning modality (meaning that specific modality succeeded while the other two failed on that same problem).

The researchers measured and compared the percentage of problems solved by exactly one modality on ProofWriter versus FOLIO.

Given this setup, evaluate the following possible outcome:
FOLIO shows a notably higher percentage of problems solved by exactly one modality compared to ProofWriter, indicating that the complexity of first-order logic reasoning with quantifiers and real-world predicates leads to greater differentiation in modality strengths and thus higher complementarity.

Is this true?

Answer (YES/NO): NO